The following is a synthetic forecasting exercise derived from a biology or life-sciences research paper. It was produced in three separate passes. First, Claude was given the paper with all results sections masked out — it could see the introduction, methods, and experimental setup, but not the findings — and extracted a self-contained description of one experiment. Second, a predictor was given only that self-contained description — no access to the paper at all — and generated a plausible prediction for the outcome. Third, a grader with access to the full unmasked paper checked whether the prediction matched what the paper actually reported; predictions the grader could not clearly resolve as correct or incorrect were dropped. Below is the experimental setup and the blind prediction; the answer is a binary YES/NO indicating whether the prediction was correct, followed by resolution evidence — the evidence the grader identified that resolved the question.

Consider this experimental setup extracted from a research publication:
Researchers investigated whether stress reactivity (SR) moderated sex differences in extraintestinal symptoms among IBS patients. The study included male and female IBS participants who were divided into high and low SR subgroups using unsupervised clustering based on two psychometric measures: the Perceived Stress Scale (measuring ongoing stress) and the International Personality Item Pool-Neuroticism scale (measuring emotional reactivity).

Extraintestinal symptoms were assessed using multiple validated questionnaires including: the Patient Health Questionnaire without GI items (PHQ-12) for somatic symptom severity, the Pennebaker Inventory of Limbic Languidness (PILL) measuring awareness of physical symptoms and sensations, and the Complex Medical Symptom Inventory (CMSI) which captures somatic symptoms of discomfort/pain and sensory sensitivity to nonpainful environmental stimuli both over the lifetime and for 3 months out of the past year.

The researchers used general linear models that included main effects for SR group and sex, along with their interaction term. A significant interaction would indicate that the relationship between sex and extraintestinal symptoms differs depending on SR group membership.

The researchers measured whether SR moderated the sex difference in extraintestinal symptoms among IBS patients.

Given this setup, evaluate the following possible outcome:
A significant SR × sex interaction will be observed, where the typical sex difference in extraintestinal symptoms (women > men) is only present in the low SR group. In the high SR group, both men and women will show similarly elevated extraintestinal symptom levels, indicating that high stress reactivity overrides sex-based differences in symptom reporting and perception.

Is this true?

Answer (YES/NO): NO